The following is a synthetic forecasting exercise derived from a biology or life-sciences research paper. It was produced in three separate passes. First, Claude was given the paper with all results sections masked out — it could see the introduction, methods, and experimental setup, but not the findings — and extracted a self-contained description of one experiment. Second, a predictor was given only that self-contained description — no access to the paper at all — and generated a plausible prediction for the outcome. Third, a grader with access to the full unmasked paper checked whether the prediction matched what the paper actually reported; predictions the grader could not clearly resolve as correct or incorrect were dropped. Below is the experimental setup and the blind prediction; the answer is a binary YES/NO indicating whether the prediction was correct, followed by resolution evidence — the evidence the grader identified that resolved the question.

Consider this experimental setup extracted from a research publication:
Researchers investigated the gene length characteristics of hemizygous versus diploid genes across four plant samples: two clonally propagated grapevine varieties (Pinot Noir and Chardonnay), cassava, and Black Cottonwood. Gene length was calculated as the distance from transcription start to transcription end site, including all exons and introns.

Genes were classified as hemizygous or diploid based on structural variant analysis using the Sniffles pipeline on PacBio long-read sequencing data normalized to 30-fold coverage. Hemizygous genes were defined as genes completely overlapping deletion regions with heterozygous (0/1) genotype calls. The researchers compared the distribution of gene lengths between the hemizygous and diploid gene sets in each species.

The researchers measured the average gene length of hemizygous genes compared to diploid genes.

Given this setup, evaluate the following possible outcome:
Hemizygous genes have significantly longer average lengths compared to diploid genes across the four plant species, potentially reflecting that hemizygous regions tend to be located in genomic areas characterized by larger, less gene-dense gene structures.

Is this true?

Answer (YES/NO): NO